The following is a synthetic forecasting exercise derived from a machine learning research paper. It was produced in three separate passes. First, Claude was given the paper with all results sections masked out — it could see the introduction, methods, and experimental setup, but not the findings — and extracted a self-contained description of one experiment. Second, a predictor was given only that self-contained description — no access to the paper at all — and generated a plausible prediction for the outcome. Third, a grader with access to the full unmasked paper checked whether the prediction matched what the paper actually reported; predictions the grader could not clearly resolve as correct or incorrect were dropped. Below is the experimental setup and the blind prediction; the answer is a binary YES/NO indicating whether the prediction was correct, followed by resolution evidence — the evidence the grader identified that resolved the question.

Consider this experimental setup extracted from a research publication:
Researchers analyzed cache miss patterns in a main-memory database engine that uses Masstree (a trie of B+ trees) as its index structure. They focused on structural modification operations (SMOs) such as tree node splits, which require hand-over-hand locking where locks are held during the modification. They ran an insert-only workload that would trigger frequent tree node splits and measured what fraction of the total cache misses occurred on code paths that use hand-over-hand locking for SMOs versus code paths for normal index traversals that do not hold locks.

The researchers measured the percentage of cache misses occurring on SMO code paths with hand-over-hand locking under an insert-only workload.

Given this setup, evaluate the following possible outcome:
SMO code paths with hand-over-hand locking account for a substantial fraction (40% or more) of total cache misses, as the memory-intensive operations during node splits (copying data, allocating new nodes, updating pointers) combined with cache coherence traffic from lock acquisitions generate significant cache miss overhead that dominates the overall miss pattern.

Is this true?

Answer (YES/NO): NO